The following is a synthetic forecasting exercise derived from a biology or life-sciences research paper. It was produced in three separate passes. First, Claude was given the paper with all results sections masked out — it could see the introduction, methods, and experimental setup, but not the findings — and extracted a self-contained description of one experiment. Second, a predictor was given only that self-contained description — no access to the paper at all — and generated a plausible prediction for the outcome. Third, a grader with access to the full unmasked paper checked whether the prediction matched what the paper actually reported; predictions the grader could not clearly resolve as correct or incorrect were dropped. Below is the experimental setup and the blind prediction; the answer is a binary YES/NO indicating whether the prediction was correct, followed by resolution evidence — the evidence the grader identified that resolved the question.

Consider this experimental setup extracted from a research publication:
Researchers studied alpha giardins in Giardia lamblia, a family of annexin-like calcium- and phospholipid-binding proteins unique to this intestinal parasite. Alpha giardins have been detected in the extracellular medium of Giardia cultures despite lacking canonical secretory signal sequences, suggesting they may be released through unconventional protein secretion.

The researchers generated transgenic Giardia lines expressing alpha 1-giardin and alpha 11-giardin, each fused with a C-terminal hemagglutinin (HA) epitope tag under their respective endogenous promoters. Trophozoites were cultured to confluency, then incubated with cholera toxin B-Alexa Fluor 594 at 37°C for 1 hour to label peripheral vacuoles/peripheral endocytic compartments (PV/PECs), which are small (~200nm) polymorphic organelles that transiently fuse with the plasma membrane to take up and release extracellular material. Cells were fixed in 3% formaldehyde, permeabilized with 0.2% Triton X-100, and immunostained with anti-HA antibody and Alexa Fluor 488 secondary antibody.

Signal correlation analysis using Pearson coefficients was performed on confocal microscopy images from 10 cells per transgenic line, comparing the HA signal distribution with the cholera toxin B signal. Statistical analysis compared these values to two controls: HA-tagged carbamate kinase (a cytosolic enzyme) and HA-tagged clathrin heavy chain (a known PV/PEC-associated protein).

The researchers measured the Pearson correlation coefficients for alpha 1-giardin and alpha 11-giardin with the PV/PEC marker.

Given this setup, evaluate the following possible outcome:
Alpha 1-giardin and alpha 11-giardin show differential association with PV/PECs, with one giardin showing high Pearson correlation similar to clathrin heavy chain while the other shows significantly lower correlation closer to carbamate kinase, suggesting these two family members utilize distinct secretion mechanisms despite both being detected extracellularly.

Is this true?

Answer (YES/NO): NO